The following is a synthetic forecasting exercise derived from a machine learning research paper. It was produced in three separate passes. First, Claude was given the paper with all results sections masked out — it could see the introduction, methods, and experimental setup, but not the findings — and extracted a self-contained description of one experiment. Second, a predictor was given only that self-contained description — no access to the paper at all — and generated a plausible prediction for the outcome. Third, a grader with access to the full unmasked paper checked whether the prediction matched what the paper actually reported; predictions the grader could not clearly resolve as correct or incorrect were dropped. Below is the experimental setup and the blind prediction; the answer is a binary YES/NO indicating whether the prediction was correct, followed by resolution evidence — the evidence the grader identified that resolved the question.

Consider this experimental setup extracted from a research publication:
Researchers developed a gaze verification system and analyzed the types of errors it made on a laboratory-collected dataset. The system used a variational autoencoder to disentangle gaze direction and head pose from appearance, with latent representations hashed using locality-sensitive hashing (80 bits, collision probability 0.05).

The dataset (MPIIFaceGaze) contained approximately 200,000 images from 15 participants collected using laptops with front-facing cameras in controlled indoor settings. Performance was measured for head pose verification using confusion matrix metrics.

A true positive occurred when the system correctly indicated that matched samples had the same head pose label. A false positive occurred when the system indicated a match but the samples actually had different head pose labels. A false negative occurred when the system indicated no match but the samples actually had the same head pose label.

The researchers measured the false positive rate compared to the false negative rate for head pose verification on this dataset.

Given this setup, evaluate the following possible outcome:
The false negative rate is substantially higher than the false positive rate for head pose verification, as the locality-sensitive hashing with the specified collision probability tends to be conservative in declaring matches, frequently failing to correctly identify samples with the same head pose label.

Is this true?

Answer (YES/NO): YES